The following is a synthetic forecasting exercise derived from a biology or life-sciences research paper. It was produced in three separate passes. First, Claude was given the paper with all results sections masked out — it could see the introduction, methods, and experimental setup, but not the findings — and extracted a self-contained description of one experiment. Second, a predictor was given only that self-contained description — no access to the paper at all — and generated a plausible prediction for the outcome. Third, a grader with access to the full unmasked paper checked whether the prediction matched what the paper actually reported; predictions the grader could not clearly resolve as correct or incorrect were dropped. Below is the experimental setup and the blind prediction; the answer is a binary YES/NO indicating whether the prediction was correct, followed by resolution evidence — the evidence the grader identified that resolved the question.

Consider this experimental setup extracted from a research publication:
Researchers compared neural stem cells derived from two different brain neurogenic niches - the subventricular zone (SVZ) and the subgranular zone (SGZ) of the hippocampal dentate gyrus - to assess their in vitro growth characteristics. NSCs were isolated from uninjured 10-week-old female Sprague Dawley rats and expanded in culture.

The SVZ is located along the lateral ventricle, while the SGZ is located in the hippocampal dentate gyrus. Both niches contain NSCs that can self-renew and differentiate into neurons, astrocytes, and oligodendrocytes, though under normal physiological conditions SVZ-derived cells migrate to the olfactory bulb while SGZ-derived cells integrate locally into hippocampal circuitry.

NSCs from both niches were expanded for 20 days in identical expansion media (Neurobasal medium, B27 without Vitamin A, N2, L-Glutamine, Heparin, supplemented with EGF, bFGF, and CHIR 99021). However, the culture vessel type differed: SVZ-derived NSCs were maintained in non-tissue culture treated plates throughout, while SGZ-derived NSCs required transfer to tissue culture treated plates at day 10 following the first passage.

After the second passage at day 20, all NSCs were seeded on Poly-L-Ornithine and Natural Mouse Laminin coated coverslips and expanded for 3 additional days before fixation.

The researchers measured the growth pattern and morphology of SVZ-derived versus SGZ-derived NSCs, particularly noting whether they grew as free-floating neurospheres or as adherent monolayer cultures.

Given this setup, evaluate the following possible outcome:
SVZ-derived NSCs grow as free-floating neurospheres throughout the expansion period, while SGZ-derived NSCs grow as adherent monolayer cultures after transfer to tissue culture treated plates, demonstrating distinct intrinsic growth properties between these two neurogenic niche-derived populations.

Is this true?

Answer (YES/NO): NO